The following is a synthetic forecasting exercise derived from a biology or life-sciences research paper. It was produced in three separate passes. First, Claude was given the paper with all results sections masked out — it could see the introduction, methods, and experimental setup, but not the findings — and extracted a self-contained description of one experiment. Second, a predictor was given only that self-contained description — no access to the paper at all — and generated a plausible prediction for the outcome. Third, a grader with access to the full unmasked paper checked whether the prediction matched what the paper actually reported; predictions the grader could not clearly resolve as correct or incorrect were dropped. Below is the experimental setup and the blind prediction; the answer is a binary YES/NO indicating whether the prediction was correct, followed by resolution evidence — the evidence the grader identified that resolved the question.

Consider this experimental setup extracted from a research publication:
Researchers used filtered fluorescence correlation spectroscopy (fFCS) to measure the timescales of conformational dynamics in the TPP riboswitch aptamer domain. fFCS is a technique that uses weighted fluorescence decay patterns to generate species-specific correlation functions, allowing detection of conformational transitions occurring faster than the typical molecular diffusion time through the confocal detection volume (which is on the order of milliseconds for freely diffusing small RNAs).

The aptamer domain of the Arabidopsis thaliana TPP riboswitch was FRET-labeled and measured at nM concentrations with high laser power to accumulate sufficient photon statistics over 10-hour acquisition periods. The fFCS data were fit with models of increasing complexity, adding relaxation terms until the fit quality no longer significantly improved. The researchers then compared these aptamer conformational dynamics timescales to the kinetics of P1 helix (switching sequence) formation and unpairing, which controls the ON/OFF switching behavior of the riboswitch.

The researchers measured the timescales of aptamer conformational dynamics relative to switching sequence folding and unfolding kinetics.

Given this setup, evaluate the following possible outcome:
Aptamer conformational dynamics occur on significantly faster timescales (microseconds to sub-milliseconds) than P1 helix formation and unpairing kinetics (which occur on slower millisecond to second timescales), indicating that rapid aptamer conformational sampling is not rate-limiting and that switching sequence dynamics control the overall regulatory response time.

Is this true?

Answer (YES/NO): YES